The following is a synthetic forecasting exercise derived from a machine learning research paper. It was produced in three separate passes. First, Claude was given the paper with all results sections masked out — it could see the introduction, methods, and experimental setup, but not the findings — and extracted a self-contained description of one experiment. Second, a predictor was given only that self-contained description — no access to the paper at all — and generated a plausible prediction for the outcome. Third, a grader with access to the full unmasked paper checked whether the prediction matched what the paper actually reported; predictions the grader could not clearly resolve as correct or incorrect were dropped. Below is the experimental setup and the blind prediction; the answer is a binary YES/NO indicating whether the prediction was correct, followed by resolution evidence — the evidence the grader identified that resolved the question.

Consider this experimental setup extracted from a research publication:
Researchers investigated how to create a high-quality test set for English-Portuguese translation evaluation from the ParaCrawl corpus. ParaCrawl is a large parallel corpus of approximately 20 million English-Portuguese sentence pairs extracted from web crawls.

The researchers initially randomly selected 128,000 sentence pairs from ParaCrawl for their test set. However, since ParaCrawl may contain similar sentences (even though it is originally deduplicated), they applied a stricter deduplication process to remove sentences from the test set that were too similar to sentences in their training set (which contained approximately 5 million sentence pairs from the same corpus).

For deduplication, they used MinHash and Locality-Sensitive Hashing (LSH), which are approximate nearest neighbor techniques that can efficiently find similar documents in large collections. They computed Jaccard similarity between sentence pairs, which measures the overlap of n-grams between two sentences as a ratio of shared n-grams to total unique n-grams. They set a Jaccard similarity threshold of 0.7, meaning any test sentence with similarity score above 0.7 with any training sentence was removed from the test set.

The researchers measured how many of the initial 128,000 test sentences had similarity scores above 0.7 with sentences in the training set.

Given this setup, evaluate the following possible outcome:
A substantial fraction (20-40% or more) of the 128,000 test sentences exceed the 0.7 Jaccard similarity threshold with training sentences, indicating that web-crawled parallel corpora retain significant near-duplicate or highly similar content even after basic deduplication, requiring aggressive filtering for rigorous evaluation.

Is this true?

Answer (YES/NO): YES